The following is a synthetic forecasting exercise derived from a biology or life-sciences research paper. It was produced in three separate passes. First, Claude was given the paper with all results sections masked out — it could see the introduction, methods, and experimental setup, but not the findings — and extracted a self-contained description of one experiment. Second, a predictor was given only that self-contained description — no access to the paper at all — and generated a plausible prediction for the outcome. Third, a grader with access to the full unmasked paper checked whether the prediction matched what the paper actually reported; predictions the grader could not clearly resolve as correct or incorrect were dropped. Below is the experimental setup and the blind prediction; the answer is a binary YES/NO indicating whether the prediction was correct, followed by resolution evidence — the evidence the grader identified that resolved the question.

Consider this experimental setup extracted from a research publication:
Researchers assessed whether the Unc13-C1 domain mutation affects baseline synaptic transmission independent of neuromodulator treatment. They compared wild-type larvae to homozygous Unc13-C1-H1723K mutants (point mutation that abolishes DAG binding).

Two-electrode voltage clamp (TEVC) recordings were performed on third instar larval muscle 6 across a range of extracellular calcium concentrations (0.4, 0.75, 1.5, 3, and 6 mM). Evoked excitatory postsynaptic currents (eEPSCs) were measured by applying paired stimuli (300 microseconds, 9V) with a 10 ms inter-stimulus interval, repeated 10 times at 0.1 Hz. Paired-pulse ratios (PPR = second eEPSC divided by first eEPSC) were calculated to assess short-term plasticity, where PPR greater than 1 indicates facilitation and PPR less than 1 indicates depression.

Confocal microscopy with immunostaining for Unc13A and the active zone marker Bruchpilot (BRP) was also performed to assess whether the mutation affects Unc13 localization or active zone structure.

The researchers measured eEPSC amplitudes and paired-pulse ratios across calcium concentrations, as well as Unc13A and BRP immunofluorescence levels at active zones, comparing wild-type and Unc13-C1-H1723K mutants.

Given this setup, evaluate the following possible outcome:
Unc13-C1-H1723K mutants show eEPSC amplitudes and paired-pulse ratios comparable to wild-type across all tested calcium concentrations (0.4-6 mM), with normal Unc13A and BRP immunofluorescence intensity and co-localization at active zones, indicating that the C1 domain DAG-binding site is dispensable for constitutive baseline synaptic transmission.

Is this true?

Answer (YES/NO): NO